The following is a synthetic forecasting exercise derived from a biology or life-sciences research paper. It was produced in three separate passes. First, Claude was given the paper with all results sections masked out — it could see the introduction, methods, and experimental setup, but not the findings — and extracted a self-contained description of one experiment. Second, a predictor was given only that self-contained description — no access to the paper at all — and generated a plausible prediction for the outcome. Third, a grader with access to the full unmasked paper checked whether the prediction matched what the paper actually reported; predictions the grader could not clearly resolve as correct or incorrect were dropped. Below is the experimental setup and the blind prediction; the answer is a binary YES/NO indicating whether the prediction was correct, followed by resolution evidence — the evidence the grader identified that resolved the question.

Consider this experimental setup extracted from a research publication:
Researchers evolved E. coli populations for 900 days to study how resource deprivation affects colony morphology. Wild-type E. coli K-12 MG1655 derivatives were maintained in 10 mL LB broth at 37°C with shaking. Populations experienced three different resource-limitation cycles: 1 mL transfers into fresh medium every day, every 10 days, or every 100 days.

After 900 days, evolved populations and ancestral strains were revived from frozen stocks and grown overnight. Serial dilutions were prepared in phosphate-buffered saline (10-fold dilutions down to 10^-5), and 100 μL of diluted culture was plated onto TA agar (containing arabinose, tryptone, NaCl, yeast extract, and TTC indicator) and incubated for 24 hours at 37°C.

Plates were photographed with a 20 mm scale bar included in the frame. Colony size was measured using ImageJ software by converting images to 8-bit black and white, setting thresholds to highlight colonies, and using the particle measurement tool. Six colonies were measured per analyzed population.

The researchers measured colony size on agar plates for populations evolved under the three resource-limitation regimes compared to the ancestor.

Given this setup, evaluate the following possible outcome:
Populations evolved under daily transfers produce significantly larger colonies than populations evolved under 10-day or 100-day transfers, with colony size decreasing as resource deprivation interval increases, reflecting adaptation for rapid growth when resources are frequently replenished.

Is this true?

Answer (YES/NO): NO